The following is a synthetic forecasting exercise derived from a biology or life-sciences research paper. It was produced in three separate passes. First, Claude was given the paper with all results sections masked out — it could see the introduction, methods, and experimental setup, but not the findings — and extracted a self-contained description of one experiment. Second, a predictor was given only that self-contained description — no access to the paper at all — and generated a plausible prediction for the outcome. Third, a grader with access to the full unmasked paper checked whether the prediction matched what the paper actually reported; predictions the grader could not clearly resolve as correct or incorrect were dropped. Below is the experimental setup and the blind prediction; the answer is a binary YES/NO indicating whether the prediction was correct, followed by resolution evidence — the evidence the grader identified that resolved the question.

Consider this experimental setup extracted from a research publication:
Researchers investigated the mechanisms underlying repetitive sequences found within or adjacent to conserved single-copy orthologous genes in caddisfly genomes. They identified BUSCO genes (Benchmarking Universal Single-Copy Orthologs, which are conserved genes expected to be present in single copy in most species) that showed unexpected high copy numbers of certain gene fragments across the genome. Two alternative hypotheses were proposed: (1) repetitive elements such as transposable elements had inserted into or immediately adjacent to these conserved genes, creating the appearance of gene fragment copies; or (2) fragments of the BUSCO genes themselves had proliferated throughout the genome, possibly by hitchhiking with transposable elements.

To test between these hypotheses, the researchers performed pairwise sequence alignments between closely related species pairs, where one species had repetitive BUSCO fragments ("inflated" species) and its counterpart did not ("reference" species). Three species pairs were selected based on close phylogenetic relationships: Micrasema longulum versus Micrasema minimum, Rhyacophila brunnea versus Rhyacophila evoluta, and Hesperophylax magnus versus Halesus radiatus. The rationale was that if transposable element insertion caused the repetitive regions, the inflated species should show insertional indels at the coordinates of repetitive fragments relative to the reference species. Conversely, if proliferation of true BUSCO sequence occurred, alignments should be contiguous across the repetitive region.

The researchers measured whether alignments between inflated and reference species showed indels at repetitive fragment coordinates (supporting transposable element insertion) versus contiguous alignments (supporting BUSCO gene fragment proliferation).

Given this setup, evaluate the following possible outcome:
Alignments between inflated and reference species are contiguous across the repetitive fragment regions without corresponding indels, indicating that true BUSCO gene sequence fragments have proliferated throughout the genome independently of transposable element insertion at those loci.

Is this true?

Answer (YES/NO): NO